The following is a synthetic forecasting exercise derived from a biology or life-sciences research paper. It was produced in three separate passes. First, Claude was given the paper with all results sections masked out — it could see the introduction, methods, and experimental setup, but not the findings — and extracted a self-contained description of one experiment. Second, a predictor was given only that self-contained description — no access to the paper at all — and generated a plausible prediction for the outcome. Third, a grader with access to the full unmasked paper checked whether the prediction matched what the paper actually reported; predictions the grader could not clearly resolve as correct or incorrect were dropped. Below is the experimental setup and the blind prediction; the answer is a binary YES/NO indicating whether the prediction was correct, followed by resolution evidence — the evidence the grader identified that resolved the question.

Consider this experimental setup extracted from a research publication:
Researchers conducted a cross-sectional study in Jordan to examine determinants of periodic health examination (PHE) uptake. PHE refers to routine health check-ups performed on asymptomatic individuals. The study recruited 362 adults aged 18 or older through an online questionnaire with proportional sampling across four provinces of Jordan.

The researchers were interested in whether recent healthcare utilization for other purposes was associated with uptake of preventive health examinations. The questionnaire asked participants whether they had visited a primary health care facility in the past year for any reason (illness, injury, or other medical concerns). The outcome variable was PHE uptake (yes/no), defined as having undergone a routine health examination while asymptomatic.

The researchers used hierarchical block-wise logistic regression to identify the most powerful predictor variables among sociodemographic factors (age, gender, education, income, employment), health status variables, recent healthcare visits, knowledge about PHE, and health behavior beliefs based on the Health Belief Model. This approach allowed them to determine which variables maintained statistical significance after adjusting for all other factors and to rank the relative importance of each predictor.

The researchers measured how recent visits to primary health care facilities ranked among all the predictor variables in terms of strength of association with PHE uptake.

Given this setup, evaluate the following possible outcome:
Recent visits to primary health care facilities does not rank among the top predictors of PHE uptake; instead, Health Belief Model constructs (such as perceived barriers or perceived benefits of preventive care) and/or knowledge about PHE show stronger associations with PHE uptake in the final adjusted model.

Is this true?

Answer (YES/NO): NO